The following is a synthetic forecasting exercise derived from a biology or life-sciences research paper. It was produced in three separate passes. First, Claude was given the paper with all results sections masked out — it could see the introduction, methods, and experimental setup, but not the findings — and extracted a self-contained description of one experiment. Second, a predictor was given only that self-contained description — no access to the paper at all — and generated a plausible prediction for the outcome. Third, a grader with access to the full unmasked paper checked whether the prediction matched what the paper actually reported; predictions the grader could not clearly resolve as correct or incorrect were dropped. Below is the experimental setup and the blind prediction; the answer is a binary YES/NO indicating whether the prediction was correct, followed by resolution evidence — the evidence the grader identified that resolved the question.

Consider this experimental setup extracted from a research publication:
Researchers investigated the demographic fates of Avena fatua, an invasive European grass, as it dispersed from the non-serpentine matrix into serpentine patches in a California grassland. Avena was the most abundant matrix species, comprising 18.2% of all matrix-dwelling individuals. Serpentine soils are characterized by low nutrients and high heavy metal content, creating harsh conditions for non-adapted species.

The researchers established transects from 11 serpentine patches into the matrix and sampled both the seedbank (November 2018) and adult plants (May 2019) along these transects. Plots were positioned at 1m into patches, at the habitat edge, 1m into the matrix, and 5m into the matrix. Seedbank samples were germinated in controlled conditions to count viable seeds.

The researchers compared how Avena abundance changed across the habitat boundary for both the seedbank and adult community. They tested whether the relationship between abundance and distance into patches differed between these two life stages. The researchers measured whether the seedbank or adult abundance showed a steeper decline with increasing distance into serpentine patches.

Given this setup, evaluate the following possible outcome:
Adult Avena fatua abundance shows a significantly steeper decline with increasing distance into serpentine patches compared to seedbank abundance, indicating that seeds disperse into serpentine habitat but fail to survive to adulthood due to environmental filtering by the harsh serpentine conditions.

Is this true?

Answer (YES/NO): NO